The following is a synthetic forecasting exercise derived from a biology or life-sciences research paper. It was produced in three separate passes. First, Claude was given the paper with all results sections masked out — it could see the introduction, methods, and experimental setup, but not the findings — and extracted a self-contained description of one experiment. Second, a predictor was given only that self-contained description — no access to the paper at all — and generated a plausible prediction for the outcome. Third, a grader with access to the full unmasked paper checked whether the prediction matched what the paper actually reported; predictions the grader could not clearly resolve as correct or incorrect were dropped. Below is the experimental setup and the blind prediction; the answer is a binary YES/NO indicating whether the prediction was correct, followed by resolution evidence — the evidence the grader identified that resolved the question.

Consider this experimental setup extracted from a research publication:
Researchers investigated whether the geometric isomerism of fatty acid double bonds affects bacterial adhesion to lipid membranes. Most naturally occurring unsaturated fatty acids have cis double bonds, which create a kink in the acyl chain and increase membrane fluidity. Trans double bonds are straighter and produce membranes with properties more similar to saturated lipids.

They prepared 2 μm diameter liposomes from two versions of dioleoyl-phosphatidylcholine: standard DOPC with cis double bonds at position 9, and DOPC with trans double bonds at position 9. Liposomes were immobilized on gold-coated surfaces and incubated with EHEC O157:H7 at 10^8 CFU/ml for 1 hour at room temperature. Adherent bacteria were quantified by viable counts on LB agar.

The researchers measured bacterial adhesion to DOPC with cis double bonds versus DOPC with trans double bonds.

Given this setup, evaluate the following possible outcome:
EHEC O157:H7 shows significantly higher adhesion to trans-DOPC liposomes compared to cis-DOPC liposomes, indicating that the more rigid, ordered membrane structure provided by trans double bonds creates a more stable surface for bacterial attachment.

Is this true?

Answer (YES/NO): NO